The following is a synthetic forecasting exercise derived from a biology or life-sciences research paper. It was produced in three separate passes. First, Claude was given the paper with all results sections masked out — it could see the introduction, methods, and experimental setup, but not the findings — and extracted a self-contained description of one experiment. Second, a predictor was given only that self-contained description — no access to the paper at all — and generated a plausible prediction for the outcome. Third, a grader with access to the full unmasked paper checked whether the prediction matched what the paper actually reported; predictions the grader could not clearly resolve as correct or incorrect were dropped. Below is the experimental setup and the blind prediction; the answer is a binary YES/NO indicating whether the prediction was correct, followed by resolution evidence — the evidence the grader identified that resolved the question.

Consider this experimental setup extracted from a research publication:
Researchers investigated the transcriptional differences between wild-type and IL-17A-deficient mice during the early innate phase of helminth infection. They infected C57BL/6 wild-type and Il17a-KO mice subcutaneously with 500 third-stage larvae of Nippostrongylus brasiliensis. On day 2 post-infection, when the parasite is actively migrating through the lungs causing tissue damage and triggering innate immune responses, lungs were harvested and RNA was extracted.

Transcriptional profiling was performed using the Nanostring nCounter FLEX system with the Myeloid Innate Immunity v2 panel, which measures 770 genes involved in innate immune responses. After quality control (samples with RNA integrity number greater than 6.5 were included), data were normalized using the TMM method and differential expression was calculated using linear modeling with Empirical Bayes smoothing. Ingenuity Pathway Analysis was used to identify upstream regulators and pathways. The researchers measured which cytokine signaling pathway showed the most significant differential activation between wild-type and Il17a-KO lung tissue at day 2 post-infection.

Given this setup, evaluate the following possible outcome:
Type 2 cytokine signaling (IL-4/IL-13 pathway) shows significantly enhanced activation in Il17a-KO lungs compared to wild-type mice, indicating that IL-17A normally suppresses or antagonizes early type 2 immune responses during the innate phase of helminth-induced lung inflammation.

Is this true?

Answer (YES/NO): NO